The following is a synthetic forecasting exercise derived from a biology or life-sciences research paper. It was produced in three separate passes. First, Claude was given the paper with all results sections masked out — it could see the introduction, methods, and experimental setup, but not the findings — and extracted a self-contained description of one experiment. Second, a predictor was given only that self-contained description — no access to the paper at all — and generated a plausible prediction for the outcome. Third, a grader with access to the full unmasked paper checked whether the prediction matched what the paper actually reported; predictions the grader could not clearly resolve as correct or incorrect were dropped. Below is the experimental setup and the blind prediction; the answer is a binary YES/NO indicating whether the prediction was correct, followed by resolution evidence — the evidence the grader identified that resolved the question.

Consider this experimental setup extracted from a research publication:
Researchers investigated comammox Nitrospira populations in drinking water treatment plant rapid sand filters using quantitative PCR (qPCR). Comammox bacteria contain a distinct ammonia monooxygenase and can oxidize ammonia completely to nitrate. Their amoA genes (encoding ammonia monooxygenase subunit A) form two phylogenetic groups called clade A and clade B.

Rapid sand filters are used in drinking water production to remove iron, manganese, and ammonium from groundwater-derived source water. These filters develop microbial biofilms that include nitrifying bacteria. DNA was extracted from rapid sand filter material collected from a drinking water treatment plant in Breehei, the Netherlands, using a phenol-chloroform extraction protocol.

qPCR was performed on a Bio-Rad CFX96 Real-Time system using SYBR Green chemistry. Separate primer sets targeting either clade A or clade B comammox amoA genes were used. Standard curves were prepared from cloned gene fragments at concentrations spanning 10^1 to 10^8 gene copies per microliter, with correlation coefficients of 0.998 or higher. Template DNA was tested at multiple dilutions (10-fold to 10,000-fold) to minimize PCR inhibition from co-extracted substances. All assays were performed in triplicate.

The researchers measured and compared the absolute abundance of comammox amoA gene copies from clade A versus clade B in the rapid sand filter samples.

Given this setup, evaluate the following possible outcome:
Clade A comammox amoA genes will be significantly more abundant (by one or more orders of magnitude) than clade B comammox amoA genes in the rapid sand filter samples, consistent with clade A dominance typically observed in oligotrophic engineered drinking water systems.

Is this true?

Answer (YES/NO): NO